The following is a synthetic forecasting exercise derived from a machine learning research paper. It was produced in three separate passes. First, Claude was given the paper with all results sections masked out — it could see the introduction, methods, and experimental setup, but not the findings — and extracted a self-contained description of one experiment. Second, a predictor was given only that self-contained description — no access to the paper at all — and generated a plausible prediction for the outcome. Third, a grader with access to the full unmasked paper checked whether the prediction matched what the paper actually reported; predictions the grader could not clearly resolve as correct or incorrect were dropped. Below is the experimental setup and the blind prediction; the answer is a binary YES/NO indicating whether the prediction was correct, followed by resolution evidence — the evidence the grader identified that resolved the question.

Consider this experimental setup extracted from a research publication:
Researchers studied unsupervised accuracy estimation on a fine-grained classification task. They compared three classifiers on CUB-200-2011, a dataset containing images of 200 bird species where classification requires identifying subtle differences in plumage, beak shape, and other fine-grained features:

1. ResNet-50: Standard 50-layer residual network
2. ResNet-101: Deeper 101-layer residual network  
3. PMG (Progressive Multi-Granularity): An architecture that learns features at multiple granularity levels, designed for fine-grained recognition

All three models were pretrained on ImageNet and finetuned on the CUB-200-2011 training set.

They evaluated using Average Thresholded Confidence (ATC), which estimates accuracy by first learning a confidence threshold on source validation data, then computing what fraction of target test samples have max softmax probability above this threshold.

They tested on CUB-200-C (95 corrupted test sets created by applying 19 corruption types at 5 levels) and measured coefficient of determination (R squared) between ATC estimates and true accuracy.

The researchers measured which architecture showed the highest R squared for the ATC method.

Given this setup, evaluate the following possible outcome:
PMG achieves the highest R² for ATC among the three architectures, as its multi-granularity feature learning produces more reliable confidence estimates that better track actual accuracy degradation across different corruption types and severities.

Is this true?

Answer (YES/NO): YES